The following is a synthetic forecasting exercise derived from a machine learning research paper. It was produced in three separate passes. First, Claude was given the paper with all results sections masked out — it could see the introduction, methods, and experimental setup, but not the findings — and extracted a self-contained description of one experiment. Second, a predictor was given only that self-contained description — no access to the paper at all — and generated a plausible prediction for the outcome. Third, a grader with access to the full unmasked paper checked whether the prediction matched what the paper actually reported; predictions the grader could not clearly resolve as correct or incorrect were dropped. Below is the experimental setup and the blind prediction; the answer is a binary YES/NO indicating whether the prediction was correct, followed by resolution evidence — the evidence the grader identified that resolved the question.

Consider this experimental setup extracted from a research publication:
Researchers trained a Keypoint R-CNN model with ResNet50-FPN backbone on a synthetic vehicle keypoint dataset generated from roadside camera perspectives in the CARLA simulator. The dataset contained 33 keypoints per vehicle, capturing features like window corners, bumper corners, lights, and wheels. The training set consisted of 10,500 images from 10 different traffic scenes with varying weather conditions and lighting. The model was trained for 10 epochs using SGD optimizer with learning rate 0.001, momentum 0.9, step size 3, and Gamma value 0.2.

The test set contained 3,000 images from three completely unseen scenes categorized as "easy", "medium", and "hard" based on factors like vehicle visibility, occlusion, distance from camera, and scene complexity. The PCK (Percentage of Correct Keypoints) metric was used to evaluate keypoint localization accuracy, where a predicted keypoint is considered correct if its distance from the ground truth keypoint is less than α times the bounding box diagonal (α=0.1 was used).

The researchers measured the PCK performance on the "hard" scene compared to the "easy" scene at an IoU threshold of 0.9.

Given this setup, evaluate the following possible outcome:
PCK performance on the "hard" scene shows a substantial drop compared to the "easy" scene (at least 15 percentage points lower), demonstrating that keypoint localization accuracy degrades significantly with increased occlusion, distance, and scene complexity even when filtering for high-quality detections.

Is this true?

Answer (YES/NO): YES